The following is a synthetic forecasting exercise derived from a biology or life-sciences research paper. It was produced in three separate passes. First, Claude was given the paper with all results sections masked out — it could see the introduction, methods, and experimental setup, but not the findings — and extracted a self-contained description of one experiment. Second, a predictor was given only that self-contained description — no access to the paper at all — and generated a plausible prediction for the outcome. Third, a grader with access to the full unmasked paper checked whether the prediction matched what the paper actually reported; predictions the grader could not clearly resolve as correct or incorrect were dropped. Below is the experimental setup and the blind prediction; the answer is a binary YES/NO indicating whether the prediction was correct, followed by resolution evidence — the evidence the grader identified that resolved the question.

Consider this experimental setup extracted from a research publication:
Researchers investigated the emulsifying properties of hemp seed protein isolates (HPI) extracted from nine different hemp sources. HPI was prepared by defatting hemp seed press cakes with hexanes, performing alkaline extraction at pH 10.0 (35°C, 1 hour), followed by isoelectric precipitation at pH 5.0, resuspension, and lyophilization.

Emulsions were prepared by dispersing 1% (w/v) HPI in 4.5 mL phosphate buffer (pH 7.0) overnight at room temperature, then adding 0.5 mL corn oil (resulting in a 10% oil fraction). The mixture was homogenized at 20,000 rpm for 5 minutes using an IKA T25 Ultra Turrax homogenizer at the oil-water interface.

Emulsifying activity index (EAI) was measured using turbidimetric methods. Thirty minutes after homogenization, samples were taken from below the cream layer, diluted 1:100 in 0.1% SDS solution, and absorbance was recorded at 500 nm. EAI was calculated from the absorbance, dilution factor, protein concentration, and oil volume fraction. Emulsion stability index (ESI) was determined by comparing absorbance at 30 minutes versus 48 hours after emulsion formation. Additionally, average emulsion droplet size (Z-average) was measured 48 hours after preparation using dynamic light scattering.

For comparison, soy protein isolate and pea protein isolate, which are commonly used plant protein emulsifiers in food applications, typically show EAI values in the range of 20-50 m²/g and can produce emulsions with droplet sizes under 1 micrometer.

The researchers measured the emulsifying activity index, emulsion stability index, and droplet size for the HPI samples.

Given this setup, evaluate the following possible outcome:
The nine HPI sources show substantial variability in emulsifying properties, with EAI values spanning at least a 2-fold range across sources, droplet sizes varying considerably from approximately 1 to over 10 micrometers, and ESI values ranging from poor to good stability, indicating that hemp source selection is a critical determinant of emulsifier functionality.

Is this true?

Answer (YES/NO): NO